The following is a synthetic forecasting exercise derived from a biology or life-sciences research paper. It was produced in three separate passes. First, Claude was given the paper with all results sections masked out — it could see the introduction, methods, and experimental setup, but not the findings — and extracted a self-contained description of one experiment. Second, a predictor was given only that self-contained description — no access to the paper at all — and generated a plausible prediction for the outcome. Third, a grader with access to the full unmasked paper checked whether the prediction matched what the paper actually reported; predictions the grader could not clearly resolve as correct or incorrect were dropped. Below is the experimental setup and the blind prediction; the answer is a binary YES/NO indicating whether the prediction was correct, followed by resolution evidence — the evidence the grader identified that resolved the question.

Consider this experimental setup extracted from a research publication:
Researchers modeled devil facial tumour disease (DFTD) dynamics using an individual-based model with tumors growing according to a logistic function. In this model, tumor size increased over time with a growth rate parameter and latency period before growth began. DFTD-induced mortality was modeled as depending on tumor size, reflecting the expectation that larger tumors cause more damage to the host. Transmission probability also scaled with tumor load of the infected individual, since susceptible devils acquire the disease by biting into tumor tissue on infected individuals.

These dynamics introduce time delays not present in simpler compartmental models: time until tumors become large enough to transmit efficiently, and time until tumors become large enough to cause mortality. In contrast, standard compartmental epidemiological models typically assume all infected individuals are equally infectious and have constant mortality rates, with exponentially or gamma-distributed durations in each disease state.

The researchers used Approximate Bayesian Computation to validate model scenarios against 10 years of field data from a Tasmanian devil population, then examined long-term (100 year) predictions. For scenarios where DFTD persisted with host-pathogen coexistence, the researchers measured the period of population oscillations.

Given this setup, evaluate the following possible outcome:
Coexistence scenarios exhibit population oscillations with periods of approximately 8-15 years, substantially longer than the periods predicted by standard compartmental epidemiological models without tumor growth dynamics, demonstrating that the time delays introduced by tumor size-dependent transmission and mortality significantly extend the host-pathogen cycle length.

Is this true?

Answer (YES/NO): NO